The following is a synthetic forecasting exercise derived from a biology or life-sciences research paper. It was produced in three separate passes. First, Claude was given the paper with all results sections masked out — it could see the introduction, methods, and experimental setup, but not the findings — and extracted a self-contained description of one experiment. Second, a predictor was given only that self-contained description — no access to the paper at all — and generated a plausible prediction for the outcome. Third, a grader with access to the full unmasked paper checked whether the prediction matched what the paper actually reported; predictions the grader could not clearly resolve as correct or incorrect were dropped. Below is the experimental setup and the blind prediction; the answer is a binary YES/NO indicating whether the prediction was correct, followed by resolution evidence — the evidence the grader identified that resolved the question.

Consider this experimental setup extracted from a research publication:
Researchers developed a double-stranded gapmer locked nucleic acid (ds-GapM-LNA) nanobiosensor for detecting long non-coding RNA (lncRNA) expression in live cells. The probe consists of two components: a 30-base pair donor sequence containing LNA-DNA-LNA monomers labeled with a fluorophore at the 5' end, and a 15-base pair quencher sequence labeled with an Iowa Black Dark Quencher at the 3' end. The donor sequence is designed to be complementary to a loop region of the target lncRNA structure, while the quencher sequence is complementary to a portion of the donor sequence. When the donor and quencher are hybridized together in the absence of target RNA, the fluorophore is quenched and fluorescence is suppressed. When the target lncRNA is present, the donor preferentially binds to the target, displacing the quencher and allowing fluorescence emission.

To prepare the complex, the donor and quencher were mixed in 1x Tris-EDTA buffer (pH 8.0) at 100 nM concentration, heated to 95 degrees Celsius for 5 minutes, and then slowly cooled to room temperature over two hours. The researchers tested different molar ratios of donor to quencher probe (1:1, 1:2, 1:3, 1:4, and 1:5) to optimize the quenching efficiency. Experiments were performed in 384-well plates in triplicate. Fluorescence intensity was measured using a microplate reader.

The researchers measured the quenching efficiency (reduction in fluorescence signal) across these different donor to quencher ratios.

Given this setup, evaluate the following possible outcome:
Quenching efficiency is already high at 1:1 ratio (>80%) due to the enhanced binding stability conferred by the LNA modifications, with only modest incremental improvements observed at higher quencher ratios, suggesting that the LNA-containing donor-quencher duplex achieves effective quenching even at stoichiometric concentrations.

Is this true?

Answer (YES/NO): NO